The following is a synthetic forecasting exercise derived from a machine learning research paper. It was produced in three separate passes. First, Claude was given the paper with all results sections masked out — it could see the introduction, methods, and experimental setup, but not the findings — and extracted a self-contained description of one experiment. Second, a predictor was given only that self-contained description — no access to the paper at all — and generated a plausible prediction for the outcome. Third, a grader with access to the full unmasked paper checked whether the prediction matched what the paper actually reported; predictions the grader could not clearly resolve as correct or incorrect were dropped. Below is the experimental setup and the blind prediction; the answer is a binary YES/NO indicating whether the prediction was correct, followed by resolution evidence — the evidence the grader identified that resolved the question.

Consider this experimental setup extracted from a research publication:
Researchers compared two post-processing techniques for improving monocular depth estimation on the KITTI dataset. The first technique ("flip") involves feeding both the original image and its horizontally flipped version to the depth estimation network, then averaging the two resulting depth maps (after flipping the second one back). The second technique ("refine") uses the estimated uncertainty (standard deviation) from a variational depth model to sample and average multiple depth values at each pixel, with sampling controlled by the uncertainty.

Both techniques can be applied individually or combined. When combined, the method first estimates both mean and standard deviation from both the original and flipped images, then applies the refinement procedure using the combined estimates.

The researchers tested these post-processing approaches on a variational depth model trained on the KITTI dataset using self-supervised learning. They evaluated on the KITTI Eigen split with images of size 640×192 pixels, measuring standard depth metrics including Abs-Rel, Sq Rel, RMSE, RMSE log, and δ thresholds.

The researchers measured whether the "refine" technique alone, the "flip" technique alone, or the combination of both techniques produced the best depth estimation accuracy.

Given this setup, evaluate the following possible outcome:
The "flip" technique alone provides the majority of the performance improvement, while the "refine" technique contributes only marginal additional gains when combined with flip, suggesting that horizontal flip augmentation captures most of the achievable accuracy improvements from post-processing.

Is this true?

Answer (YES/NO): NO